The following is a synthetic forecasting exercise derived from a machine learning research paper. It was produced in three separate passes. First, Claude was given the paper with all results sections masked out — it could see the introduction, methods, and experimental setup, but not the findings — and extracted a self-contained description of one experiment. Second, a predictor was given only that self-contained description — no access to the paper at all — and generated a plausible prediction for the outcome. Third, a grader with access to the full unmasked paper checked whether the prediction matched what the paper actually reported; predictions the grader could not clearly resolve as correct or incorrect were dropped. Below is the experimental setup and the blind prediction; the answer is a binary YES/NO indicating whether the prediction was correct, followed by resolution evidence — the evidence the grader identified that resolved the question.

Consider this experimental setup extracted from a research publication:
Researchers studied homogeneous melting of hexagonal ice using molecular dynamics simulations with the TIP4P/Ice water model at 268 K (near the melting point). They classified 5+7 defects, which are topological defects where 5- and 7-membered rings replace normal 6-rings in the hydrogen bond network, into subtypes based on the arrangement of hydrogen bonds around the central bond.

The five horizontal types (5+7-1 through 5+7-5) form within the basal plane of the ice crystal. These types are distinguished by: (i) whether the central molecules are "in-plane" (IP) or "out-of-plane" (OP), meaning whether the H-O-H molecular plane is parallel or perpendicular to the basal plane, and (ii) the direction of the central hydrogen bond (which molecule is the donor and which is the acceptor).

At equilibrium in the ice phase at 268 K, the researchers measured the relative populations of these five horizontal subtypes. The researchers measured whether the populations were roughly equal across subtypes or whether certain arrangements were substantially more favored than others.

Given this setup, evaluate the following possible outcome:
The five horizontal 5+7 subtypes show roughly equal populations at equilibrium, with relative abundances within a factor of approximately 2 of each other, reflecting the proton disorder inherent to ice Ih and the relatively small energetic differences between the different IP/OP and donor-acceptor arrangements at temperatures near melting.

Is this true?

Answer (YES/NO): NO